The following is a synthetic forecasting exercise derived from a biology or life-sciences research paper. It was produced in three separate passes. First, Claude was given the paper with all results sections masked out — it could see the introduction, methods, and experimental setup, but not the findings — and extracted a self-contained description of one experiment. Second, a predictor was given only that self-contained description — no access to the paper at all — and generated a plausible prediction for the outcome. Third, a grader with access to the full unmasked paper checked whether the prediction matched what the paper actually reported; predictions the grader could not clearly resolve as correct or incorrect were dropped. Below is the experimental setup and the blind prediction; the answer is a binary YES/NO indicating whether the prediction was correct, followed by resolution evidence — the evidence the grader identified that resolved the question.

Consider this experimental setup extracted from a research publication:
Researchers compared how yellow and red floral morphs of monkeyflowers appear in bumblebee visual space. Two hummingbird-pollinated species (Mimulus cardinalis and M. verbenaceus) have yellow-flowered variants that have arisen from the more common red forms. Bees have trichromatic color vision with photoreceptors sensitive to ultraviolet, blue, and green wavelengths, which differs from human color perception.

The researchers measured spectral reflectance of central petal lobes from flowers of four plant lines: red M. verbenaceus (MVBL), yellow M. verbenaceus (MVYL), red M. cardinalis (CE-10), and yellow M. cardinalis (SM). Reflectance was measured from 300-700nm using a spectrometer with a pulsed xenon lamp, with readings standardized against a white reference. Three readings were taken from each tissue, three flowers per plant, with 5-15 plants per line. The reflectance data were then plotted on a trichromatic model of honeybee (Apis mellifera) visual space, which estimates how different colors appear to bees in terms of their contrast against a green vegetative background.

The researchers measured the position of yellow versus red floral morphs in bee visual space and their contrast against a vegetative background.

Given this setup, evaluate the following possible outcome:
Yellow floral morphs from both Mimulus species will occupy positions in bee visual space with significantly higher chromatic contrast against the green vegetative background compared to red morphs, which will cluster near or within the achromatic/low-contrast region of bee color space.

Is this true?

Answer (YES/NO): YES